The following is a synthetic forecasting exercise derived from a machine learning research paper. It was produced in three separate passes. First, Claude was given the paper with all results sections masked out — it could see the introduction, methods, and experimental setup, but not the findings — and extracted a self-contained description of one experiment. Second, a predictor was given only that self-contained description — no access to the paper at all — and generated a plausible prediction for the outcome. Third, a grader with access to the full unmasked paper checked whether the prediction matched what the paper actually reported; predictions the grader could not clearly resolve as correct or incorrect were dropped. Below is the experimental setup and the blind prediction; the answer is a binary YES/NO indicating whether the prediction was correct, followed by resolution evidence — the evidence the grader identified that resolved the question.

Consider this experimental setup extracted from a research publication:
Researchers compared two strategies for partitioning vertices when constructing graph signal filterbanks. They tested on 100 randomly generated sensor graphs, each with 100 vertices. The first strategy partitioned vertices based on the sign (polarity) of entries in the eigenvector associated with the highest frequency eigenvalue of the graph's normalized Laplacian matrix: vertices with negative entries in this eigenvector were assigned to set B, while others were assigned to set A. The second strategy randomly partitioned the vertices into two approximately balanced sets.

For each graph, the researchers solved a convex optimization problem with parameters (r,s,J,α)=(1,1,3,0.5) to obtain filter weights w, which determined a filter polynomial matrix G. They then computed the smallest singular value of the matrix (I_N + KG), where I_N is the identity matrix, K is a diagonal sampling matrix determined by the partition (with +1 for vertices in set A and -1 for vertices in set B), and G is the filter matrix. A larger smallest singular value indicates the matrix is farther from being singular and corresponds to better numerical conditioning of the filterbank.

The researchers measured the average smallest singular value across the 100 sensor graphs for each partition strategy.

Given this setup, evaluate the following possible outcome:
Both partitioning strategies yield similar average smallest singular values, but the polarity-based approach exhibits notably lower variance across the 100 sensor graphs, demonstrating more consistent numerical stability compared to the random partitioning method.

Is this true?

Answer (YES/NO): NO